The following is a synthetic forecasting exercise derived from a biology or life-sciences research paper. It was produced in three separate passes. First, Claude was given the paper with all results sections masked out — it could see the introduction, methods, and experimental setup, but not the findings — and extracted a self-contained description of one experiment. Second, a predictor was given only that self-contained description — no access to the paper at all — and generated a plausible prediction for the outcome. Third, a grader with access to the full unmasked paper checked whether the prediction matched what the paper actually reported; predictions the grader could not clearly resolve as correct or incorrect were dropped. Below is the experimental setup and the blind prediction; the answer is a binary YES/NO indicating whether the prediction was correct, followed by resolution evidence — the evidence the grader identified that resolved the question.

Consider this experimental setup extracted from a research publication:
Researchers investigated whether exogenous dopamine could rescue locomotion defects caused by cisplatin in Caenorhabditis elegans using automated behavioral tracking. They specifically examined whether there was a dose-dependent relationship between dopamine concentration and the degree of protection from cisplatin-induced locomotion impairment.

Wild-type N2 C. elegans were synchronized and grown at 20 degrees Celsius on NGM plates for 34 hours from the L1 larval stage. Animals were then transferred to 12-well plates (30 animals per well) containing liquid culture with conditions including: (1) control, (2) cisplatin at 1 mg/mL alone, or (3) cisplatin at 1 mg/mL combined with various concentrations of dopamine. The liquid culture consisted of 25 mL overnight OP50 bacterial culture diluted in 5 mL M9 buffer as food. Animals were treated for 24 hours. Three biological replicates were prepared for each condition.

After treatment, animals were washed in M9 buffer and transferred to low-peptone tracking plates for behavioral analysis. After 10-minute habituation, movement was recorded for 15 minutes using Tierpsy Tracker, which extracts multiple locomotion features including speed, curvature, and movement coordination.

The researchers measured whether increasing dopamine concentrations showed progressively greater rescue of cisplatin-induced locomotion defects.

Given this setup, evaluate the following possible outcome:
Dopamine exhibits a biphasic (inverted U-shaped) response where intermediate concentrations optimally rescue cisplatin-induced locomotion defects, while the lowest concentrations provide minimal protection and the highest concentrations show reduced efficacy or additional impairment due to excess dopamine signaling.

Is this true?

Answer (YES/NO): NO